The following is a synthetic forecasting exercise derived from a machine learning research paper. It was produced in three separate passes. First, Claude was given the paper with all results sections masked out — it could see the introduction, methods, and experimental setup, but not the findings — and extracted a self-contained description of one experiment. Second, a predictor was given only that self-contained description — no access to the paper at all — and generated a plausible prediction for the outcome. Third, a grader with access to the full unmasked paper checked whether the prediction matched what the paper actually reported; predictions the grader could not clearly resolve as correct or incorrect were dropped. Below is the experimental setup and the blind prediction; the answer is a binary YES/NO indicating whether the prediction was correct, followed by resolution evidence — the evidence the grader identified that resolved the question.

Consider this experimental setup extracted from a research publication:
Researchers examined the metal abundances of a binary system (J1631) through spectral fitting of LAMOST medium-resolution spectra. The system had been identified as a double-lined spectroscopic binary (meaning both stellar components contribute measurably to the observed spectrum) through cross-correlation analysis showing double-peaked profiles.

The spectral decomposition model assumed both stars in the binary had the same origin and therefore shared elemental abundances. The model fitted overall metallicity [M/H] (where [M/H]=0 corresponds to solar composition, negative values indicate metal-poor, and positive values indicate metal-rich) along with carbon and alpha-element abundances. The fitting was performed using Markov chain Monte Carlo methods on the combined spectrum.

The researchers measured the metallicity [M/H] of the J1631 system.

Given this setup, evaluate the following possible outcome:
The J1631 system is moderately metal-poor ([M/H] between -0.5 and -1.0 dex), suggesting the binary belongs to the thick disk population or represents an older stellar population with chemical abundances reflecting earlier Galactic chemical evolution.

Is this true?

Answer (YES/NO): NO